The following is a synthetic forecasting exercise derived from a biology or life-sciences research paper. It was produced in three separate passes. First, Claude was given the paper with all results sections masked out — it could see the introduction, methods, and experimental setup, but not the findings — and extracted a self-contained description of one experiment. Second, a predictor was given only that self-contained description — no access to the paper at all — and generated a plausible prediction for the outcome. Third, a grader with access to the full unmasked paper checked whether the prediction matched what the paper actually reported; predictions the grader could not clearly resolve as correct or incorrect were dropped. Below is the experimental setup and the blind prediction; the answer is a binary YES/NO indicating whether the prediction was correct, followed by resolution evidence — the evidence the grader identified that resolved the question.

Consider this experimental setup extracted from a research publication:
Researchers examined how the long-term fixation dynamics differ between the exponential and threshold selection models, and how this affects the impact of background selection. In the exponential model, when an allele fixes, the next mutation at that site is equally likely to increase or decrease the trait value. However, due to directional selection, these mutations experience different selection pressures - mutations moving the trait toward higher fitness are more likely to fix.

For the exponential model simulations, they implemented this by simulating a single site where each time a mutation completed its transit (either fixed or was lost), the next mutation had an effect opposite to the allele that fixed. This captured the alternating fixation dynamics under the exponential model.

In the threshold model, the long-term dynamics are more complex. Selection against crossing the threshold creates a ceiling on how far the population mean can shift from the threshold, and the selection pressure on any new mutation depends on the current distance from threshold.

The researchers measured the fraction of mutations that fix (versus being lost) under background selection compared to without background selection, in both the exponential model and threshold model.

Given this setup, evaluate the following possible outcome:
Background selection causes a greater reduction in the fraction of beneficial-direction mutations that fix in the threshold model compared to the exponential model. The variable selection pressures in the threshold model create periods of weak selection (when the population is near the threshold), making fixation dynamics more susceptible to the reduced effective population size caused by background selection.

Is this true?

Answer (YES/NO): NO